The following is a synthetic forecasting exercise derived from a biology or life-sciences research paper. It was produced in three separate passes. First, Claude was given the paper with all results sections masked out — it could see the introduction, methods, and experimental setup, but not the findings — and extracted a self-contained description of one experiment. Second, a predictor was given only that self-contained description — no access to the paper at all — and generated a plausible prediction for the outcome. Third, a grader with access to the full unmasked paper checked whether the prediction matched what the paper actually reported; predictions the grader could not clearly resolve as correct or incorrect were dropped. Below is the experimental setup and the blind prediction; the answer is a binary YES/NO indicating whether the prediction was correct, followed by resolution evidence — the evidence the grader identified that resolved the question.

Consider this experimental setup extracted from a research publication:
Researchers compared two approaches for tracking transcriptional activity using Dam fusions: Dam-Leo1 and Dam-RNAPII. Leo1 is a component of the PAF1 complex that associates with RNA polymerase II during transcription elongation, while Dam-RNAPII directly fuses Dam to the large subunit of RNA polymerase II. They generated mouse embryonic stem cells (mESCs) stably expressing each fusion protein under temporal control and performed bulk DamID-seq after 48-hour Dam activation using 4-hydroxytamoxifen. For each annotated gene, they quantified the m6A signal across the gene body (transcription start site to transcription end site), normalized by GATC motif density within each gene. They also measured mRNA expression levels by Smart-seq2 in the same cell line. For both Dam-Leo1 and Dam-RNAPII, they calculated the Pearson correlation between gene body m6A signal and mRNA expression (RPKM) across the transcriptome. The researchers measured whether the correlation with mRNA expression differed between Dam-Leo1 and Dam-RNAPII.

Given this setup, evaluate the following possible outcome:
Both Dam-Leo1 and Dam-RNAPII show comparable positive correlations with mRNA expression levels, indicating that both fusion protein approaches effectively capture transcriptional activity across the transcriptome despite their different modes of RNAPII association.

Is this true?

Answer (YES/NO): YES